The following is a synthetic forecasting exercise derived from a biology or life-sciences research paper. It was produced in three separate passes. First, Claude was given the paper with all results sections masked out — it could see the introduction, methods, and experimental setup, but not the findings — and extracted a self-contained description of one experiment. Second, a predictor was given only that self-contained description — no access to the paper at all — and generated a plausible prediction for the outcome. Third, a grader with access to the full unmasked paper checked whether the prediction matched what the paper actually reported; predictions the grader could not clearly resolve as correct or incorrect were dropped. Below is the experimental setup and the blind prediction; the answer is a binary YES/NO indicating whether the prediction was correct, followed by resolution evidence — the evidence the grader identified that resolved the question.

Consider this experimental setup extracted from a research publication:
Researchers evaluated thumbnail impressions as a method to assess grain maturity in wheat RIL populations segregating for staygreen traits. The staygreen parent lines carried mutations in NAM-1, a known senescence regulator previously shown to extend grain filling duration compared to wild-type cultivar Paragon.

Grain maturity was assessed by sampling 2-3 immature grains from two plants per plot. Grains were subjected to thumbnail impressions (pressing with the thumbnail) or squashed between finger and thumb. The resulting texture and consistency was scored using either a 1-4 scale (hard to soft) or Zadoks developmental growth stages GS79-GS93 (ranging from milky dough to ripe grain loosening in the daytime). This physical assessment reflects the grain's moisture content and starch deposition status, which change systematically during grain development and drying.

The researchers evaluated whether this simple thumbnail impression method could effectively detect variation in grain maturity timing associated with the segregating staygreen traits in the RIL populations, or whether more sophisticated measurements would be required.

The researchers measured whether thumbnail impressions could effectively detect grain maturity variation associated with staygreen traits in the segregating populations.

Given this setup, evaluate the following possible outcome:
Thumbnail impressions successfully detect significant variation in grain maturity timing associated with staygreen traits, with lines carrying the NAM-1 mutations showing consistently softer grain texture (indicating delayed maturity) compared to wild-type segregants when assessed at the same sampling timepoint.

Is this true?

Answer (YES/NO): YES